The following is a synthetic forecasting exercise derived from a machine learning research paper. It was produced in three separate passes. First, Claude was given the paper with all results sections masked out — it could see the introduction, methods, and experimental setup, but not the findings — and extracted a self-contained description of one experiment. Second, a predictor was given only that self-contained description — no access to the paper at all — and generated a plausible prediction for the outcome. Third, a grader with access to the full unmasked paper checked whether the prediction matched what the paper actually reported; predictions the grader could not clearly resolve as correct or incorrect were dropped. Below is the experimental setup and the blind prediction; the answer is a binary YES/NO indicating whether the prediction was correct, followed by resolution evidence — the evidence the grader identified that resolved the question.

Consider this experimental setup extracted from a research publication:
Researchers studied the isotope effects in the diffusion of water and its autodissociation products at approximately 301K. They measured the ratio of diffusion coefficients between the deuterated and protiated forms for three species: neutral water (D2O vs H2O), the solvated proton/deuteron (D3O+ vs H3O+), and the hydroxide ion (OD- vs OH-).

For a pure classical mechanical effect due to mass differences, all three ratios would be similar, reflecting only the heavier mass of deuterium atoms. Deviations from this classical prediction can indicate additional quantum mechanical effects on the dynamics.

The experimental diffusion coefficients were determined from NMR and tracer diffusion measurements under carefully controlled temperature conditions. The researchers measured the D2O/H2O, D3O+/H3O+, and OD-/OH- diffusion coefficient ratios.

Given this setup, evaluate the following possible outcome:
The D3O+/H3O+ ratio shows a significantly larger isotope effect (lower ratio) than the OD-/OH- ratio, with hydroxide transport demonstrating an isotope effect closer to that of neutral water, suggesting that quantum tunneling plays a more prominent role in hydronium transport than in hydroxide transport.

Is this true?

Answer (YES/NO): NO